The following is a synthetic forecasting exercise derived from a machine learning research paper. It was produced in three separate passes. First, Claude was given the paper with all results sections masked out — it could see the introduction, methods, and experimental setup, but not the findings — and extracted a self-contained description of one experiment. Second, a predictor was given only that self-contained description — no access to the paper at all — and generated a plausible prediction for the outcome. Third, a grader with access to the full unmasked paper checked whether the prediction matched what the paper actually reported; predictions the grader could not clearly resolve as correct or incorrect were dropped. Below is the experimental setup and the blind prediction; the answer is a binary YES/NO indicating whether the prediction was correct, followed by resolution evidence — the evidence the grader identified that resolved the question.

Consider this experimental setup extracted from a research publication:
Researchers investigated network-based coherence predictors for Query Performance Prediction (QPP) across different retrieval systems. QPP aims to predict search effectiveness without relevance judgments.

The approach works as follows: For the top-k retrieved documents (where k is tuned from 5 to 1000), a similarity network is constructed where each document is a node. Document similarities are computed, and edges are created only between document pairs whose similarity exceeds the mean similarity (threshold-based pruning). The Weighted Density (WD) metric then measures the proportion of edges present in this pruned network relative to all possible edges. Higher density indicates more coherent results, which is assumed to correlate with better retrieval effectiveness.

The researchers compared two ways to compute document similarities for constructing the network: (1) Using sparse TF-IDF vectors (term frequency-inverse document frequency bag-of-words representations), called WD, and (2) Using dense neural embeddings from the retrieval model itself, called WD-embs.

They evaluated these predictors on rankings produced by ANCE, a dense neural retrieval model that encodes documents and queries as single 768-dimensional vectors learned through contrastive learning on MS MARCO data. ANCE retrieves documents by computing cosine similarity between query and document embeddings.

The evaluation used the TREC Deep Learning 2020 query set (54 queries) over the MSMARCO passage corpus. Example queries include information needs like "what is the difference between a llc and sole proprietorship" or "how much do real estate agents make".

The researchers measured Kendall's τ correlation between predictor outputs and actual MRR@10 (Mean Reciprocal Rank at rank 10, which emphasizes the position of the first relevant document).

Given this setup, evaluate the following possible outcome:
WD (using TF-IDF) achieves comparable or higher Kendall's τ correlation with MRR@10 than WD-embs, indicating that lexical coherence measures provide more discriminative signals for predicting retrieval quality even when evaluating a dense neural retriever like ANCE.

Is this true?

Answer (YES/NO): NO